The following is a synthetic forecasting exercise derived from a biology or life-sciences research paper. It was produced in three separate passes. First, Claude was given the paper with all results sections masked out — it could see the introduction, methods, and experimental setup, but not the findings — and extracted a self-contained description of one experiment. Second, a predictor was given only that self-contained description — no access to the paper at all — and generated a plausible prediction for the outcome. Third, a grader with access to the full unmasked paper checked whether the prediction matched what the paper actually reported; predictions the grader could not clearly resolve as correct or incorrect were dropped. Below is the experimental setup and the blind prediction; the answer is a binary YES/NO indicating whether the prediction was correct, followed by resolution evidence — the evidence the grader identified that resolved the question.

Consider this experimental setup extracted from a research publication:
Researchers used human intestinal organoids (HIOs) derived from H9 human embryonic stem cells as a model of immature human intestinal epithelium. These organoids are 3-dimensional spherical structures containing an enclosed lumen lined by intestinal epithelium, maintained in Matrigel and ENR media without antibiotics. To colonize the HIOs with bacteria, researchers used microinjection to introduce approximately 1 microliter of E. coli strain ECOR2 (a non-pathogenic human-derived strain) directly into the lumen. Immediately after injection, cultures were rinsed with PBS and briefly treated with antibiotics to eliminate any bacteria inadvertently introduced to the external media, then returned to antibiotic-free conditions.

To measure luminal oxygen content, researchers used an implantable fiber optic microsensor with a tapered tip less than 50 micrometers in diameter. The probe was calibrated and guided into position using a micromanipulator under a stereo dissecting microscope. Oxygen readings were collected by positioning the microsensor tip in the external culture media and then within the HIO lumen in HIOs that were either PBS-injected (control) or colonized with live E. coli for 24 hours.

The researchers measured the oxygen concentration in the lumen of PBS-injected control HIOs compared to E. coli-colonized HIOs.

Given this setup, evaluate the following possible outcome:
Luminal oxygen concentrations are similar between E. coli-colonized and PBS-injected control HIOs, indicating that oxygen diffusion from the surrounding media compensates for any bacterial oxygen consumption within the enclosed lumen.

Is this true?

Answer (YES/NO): NO